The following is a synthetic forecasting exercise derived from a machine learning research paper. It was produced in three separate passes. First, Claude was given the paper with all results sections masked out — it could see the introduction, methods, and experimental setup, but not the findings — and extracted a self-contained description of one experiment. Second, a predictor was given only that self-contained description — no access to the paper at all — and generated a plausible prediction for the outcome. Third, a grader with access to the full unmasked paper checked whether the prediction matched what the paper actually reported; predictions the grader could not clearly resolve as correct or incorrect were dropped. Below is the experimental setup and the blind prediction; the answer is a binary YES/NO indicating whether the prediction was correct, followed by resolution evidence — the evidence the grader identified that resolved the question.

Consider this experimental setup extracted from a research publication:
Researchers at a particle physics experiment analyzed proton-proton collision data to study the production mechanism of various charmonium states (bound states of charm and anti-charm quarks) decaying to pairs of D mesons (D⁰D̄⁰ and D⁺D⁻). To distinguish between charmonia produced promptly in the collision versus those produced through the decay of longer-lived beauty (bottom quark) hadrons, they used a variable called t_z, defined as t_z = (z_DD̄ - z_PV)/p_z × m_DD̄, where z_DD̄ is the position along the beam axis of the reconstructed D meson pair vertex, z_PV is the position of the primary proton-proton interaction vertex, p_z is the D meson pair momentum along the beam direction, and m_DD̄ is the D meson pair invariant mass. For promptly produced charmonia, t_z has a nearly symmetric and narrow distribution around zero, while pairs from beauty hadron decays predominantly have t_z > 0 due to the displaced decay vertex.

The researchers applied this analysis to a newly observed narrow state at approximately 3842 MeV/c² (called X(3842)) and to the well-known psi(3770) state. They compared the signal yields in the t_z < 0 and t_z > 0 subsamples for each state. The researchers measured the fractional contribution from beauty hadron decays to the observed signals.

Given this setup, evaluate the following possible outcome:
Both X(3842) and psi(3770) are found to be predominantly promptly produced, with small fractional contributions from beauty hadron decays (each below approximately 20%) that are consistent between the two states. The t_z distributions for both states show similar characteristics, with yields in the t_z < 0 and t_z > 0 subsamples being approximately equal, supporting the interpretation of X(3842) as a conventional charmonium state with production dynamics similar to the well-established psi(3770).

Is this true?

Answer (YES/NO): NO